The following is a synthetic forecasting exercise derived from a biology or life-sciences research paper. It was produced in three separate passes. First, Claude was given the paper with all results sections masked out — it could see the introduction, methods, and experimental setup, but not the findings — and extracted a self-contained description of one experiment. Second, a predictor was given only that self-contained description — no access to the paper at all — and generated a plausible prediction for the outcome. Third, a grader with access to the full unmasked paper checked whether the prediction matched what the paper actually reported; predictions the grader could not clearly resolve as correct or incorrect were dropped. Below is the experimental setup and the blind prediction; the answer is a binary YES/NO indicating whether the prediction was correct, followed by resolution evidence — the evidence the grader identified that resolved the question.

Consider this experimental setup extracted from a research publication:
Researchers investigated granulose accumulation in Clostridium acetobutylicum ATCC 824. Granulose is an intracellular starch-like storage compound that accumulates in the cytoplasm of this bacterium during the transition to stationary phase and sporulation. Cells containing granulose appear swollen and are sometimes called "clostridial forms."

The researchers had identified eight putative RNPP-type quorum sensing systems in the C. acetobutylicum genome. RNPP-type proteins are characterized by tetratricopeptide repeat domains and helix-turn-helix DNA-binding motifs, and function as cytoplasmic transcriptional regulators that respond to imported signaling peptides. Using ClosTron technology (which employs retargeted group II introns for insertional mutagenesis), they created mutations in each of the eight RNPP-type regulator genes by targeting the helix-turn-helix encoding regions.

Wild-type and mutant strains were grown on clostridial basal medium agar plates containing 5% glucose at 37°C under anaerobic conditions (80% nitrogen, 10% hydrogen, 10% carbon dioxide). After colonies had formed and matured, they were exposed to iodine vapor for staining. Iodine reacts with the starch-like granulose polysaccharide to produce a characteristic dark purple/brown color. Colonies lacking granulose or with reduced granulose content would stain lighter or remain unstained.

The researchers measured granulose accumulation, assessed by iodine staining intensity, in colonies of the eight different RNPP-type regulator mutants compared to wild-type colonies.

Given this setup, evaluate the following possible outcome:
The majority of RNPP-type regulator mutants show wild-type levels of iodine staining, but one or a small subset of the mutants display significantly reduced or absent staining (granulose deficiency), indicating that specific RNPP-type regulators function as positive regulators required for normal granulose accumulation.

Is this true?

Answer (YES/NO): NO